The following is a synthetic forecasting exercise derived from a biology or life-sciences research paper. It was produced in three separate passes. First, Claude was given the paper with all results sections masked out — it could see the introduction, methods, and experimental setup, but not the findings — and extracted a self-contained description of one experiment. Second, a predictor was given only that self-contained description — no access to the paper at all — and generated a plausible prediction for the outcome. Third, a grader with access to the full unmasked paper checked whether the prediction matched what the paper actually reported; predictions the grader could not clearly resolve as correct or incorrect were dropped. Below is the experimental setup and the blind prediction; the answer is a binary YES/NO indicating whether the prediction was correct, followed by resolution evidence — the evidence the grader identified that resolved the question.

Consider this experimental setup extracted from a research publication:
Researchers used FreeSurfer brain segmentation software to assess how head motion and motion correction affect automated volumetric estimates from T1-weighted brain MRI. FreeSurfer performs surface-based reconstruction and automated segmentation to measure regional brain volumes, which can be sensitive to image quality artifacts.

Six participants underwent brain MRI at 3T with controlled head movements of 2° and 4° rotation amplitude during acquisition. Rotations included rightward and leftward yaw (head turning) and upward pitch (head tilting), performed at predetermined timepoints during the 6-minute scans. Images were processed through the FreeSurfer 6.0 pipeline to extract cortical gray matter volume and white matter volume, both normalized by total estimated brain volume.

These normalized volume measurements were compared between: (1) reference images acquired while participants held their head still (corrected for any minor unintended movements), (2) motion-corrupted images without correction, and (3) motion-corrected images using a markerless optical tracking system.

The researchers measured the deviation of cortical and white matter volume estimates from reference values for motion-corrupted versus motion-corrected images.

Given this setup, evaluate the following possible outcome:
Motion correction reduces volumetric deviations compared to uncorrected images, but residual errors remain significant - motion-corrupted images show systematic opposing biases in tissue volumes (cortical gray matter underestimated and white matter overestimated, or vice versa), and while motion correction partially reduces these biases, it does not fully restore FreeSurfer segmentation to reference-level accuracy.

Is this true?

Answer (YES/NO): NO